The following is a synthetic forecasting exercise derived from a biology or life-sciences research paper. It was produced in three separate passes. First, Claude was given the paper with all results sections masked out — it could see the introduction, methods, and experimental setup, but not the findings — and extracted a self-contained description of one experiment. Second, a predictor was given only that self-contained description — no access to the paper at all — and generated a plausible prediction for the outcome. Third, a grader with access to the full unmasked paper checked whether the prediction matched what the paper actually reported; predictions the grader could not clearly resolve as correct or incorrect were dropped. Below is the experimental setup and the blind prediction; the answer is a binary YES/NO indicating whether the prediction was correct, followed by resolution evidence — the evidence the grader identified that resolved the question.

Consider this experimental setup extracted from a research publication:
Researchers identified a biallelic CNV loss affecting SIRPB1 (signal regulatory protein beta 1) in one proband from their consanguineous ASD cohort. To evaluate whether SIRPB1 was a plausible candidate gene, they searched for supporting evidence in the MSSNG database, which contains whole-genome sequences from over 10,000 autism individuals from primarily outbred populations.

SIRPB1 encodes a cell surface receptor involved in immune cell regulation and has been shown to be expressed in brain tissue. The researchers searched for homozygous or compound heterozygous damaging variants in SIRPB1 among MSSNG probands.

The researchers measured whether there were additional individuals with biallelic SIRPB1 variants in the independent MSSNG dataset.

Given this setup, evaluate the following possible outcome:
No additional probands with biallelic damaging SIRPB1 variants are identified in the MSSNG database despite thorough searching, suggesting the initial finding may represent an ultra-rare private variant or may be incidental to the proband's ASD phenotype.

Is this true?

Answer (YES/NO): NO